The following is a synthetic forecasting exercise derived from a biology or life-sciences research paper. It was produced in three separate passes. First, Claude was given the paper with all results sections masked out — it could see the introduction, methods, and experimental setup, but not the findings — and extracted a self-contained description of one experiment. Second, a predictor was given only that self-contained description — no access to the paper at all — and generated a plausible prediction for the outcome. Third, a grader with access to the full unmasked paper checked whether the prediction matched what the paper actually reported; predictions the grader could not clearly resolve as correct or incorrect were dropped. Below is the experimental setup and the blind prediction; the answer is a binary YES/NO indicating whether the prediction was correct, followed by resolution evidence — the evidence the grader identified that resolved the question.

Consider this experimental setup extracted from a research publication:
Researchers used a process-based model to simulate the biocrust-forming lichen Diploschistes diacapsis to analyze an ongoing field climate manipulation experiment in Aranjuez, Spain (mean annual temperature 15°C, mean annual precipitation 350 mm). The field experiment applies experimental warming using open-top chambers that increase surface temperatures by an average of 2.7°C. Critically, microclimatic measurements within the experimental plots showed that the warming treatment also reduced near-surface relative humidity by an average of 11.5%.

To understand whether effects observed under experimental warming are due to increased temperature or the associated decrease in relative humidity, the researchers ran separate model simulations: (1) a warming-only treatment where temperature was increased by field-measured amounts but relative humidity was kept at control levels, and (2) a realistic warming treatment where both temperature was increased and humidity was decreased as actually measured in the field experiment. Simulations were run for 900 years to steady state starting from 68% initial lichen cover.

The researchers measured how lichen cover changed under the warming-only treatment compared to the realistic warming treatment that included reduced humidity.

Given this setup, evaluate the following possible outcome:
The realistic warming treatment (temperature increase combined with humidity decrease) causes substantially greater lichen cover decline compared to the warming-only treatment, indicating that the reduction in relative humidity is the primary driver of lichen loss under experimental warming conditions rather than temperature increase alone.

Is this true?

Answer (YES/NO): YES